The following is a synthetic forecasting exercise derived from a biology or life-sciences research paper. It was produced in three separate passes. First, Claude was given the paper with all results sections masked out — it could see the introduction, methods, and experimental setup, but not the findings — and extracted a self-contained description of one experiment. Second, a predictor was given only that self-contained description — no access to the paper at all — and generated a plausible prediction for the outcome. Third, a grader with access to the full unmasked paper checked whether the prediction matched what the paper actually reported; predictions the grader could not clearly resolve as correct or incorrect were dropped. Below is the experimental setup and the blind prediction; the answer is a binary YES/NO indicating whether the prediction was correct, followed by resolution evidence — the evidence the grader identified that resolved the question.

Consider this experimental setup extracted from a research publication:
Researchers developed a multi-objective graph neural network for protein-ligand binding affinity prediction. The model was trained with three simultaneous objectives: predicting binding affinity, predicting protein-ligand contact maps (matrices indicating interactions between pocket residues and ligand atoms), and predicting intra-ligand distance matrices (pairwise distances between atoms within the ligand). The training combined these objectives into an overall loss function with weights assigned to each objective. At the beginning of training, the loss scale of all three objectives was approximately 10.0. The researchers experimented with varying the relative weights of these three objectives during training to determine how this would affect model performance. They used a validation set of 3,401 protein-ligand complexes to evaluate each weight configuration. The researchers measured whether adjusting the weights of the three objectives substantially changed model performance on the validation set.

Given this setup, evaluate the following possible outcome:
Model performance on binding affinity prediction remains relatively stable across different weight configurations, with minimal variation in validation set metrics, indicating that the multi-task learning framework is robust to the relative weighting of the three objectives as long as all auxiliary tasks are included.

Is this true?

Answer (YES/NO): YES